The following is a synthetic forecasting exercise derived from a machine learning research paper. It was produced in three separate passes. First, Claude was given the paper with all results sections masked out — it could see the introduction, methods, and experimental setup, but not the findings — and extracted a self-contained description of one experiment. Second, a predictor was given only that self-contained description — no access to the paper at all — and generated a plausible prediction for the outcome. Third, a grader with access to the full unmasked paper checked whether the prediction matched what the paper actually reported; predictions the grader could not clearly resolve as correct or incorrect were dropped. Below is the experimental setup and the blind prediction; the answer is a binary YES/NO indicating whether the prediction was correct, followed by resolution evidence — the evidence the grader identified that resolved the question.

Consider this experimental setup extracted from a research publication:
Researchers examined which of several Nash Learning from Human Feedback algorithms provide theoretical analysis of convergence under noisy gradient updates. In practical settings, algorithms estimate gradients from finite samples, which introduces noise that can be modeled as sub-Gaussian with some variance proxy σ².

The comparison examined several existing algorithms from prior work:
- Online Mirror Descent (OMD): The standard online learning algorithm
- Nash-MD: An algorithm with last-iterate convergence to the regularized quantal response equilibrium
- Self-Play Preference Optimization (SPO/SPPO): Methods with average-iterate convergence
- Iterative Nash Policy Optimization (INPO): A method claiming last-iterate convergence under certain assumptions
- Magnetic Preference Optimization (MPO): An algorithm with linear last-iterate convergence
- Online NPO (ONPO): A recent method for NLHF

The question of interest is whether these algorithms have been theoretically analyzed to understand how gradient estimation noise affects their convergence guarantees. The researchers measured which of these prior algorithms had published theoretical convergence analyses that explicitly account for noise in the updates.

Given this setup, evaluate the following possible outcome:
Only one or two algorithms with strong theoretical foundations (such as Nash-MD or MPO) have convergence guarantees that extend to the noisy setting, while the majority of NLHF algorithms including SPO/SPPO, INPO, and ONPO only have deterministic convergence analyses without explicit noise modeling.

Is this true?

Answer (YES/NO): NO